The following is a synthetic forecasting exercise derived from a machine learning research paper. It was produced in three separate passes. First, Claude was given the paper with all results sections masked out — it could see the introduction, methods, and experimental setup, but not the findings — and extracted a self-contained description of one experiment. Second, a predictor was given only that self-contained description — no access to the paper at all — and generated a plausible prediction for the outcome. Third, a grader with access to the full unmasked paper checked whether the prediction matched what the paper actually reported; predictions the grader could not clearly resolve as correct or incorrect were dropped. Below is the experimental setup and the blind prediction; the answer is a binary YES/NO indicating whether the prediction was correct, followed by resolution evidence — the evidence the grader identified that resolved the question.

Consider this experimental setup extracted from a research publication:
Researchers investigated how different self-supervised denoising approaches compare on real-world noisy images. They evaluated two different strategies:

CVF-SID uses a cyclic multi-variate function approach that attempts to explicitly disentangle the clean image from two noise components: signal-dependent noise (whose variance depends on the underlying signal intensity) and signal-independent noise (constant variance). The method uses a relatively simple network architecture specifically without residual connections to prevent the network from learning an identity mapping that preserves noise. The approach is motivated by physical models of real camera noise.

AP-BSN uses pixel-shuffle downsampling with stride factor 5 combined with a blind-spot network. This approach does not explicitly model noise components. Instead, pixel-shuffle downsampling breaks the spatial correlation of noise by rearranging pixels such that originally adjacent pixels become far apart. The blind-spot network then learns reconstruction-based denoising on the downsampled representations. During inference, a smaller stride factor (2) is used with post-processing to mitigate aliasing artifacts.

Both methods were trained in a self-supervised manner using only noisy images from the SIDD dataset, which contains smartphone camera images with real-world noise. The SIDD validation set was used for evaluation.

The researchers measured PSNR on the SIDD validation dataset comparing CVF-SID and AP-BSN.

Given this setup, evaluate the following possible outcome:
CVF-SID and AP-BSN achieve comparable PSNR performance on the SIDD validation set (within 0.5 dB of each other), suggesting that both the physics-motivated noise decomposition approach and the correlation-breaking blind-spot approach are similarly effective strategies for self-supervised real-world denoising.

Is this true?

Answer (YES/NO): NO